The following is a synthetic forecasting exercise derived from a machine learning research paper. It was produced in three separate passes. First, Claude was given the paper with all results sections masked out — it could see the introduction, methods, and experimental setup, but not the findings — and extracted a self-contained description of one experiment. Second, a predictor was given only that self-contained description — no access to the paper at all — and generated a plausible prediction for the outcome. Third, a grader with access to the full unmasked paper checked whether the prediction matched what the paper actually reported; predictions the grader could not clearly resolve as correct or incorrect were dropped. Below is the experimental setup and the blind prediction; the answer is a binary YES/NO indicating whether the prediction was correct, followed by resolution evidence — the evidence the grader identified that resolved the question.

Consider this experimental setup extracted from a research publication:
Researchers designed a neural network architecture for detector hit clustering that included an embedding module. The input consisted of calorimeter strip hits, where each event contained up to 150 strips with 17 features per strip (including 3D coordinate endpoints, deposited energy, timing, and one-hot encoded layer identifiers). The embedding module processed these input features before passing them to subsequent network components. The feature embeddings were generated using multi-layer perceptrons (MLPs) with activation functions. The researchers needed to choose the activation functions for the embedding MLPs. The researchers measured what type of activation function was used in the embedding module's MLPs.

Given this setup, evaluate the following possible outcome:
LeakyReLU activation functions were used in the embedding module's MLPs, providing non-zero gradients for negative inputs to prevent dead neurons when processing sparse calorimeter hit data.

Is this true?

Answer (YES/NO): NO